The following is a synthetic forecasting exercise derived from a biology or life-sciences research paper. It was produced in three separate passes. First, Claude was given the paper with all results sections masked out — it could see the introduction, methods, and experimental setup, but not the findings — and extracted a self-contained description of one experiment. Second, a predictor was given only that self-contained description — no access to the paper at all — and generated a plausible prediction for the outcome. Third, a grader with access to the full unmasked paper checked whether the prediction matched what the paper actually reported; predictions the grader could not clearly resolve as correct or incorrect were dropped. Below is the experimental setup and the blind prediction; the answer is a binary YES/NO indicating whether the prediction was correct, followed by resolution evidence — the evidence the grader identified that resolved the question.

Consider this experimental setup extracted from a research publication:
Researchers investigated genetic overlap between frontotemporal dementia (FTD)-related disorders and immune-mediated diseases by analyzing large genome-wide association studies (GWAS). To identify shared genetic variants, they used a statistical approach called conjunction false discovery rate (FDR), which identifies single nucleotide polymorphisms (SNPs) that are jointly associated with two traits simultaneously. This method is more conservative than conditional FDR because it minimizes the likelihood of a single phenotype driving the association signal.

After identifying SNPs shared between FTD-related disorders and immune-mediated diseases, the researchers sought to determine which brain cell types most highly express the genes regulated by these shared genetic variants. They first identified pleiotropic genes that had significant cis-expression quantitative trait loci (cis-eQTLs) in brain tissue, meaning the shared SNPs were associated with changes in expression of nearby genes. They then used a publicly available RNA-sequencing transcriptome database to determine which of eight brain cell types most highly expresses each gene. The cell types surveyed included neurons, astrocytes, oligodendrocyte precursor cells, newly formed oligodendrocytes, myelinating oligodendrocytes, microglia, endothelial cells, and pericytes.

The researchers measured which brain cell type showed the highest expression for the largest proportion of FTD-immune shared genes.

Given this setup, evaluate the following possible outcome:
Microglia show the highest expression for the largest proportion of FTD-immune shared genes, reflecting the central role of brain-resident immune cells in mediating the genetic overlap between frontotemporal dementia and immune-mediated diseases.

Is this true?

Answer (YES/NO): YES